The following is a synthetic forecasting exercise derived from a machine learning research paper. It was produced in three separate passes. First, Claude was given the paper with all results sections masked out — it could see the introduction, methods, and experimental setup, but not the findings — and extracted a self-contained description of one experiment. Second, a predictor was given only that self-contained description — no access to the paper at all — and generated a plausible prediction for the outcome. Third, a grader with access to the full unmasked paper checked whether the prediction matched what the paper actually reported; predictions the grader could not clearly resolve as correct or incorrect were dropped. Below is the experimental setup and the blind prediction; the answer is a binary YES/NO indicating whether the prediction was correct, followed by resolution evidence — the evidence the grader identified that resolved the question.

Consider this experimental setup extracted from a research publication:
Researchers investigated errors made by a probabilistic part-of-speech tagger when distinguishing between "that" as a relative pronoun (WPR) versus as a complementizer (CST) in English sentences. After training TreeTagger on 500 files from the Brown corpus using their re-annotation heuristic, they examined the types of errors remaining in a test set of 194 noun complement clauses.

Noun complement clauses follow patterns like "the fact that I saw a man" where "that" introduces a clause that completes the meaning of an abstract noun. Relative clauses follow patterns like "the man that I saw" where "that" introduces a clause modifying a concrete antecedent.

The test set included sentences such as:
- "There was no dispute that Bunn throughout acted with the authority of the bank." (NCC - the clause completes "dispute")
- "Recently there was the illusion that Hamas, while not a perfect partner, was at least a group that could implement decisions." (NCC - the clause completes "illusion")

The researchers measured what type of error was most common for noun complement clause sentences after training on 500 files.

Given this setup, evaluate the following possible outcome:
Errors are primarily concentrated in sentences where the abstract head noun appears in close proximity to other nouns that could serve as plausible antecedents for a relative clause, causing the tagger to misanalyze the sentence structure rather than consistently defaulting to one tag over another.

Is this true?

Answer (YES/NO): NO